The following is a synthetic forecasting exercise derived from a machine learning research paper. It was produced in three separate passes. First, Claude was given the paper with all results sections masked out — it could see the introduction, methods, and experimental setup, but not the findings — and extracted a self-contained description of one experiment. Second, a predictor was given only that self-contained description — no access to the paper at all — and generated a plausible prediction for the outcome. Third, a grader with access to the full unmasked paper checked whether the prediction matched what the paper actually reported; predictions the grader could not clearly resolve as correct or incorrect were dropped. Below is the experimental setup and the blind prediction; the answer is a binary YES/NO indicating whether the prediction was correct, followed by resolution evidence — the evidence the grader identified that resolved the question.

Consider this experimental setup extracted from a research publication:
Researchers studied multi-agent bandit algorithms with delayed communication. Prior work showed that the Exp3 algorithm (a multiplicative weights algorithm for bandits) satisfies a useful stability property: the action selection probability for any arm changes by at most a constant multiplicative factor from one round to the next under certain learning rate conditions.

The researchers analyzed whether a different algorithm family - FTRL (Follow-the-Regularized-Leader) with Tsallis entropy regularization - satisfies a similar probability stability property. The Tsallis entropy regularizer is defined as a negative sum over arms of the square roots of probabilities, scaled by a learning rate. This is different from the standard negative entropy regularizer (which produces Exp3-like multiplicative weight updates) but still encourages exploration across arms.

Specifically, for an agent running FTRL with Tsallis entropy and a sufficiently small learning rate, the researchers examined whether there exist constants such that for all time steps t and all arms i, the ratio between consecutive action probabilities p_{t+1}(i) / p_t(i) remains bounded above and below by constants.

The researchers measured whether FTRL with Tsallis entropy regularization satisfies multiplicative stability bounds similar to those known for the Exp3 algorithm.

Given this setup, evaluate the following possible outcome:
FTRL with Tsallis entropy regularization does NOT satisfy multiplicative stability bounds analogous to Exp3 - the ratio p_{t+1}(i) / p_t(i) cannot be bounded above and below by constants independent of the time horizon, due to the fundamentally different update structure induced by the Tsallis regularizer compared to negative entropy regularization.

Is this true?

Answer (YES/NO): NO